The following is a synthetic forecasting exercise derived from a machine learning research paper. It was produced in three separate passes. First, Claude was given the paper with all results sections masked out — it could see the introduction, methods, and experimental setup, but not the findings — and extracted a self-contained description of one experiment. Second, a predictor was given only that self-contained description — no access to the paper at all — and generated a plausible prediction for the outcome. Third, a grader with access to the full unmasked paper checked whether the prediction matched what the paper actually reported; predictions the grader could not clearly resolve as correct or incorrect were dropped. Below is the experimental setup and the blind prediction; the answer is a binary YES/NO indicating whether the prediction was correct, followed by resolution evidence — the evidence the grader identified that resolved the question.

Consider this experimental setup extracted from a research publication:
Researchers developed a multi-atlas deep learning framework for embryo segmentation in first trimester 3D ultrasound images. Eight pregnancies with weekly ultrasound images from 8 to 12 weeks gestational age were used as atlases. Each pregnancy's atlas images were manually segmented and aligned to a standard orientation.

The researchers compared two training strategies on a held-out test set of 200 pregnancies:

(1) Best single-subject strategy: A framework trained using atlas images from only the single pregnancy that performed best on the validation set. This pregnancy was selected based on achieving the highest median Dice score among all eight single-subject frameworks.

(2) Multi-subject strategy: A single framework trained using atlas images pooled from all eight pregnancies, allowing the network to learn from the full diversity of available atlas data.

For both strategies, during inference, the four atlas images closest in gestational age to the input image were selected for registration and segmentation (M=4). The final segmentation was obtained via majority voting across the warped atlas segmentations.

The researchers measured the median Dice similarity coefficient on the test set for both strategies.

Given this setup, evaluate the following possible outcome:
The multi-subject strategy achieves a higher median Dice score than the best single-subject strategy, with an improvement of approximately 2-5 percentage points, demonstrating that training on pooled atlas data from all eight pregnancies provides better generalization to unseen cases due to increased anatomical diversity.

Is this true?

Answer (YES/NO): NO